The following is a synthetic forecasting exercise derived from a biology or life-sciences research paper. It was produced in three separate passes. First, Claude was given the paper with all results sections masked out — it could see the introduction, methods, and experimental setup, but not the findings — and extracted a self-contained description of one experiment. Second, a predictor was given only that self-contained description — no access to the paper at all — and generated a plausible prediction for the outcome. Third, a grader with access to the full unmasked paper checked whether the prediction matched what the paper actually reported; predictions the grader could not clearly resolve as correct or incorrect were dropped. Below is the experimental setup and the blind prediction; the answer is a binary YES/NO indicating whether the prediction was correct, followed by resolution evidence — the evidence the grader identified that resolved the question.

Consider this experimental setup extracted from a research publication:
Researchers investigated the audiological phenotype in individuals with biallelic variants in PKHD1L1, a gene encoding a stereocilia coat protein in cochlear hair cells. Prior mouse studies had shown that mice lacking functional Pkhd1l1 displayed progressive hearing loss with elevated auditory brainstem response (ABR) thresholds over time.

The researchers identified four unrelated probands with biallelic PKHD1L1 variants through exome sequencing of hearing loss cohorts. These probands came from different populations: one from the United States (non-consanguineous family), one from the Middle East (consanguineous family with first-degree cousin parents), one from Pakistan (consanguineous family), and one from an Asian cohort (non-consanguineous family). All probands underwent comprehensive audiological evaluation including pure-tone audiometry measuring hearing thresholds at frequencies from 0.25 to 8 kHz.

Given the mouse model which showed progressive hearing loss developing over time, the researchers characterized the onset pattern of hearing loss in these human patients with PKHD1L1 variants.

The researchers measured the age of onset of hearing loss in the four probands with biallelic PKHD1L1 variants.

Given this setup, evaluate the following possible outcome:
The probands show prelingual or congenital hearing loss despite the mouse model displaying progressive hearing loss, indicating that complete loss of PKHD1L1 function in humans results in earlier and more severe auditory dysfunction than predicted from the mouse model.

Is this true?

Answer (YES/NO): YES